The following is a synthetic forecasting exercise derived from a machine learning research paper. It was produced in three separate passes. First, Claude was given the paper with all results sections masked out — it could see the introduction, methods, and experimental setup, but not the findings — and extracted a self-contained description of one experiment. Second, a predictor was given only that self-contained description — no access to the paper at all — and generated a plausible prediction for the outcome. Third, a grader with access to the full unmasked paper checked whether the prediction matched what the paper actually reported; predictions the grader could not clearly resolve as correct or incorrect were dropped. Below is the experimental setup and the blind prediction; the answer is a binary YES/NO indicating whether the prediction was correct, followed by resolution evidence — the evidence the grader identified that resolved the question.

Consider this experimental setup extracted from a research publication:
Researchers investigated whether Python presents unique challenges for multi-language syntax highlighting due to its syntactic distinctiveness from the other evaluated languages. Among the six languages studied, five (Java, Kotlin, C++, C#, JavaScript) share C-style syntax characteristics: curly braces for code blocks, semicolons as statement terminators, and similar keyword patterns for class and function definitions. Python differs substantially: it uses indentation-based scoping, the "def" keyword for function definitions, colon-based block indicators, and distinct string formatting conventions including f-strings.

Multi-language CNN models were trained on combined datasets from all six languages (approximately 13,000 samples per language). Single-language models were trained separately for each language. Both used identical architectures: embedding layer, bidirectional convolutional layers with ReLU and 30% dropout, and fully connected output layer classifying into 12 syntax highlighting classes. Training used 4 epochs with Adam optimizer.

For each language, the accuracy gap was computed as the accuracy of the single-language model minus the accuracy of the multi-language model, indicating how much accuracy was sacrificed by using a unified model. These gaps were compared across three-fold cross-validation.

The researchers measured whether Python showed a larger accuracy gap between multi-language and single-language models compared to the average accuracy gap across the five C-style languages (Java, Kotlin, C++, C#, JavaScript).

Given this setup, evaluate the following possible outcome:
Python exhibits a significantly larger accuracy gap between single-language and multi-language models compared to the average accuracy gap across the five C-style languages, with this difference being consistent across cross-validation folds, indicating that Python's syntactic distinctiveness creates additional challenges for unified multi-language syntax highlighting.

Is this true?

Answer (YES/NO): NO